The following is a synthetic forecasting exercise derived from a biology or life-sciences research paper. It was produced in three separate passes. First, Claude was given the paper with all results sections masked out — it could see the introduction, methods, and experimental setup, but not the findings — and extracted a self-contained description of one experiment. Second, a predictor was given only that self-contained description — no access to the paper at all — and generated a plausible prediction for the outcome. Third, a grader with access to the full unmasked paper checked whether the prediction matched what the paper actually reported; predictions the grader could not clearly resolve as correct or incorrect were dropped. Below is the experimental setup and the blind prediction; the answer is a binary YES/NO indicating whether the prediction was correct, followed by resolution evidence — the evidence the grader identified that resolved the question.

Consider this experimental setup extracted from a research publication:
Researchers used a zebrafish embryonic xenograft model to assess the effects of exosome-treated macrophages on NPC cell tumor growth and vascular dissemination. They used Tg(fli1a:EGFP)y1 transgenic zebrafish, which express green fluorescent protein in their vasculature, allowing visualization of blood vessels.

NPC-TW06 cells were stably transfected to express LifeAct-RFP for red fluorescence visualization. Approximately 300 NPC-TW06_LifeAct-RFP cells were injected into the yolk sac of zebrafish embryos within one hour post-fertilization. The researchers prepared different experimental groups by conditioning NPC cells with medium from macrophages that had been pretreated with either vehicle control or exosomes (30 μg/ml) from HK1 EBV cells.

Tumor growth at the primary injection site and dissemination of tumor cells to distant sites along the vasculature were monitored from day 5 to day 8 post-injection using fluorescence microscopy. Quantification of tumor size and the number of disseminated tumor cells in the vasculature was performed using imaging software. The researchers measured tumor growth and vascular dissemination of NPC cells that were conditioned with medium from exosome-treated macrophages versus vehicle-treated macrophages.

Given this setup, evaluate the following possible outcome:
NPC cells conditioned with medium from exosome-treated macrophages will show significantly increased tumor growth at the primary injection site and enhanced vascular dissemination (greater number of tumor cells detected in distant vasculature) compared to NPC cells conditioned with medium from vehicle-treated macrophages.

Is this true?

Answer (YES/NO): NO